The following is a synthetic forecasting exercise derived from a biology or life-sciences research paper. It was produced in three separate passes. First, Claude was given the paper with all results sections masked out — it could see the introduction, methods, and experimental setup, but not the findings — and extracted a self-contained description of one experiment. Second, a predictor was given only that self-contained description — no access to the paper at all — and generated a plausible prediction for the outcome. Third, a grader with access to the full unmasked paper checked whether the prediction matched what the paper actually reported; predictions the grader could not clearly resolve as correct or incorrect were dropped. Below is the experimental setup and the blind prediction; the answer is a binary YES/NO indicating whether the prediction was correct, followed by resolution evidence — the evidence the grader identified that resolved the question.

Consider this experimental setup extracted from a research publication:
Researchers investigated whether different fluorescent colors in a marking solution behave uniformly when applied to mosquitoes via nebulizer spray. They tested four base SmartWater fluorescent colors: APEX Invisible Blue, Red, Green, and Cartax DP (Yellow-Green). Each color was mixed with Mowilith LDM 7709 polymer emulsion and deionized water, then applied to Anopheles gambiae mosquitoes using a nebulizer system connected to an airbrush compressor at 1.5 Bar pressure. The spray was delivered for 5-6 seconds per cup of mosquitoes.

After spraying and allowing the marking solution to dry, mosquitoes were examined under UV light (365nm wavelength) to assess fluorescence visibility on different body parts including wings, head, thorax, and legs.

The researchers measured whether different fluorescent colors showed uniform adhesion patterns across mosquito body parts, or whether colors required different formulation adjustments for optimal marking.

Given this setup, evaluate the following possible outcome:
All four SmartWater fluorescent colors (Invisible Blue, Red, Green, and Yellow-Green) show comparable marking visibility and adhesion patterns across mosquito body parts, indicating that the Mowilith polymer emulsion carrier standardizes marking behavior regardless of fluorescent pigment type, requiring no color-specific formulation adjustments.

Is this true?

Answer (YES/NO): NO